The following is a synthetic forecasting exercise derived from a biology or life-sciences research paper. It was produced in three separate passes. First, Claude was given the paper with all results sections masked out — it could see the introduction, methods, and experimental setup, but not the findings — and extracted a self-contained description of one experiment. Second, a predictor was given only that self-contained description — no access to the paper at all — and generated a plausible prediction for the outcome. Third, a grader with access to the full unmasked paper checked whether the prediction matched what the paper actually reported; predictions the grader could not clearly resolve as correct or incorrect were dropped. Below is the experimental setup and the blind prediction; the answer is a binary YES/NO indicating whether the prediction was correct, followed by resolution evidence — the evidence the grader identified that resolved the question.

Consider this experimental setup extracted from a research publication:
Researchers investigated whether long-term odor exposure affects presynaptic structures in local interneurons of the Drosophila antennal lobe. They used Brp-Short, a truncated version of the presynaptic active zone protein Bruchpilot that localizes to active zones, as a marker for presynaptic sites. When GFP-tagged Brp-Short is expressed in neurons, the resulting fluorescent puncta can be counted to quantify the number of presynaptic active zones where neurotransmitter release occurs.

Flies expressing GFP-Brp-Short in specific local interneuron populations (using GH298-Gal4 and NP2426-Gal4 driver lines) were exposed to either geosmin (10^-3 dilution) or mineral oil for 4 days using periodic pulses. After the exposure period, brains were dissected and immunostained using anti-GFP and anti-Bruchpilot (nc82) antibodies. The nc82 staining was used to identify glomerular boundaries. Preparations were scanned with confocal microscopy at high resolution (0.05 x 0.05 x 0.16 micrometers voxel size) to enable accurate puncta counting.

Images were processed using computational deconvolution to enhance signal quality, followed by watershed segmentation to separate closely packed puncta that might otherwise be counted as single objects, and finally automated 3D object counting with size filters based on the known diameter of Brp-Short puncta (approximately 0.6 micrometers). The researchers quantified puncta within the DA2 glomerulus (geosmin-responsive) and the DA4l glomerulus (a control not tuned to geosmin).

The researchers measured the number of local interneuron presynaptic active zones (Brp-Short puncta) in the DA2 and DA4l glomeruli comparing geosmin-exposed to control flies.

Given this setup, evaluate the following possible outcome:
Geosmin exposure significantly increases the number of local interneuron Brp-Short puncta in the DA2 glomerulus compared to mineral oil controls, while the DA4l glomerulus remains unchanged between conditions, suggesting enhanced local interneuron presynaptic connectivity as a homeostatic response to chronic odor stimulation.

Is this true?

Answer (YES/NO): NO